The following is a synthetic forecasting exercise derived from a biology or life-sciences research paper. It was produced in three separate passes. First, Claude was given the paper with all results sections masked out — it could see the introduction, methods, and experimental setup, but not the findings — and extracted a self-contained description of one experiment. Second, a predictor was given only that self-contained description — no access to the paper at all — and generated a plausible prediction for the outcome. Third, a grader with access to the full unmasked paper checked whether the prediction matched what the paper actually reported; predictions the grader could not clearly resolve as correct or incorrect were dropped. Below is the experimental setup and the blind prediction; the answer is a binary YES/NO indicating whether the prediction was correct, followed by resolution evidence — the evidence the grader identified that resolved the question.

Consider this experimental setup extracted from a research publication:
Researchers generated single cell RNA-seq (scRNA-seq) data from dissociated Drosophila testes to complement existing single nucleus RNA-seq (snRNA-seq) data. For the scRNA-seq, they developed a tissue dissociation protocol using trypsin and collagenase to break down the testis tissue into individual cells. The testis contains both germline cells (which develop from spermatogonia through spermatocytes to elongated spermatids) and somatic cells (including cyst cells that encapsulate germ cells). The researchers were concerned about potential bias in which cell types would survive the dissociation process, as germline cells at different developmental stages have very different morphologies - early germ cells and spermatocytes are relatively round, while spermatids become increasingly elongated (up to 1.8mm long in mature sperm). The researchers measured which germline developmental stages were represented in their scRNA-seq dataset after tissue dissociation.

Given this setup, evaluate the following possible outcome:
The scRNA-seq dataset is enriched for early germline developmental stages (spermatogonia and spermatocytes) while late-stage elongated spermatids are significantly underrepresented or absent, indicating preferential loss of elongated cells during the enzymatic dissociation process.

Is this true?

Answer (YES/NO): NO